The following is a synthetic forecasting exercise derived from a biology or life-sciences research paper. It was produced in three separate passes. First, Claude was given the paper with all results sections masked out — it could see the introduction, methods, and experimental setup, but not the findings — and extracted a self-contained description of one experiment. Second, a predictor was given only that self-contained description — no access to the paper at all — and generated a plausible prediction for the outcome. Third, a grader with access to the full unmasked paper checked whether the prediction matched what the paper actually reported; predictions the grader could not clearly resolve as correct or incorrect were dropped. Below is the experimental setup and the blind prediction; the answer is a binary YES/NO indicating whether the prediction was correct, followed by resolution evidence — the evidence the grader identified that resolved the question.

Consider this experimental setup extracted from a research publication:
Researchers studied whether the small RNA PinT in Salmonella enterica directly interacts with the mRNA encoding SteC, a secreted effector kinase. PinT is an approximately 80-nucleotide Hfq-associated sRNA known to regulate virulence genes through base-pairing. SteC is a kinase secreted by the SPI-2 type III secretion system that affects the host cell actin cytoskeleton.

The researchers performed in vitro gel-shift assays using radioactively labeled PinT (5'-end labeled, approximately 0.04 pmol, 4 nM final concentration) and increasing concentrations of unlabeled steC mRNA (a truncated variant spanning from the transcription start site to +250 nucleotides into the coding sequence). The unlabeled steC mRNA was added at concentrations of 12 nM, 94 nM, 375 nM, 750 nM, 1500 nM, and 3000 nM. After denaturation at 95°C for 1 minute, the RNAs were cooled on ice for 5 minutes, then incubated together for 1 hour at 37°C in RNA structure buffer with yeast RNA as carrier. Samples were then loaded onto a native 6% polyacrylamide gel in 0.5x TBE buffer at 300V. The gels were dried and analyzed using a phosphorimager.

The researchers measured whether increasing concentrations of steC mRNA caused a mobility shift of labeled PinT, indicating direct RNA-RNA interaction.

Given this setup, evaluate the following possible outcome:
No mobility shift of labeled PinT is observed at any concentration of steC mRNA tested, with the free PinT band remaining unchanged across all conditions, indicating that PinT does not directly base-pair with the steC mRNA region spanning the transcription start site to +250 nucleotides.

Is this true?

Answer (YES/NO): NO